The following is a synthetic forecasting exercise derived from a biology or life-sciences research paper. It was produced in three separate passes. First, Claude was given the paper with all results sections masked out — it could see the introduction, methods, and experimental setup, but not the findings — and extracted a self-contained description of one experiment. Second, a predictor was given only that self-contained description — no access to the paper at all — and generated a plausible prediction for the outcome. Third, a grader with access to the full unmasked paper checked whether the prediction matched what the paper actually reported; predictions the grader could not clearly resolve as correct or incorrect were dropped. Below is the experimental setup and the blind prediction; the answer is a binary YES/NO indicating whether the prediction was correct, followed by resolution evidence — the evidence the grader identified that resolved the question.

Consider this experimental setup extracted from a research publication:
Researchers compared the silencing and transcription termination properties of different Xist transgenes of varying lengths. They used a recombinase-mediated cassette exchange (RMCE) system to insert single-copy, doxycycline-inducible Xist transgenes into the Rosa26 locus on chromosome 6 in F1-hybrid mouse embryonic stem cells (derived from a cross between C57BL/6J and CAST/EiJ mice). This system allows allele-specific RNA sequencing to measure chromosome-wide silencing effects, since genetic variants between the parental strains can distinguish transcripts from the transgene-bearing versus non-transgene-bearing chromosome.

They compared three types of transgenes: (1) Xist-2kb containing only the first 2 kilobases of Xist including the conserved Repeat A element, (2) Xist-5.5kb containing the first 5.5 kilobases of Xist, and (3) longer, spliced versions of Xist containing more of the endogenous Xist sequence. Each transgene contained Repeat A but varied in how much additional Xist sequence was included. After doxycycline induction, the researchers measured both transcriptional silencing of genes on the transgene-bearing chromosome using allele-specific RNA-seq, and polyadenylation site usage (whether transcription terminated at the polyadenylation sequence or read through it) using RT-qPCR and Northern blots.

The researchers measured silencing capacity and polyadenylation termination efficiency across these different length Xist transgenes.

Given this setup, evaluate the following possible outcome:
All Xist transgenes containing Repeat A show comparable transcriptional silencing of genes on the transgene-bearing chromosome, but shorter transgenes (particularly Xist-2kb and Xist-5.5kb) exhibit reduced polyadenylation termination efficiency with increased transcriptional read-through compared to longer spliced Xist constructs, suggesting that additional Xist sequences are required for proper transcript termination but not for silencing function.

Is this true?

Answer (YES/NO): NO